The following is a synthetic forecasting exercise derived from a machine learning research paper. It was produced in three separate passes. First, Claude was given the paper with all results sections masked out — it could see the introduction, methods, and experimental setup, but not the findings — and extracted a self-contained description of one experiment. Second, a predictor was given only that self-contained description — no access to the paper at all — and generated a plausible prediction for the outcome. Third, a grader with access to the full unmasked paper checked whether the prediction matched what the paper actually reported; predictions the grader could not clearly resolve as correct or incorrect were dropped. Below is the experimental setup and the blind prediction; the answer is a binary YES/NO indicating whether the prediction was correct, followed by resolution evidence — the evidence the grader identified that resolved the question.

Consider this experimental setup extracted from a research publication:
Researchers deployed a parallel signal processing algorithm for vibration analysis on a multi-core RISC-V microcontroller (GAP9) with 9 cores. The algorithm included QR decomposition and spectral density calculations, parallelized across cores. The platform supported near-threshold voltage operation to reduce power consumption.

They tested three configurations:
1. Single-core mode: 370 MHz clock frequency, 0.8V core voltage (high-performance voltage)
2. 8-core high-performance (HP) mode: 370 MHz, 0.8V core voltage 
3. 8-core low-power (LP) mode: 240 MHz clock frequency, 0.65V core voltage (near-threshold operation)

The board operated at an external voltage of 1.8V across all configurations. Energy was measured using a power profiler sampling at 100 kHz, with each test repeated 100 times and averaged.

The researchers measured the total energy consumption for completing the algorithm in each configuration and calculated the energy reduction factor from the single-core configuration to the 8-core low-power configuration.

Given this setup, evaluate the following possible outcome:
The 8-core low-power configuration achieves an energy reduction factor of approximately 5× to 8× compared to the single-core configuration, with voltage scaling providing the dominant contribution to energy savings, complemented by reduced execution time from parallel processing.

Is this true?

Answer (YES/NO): NO